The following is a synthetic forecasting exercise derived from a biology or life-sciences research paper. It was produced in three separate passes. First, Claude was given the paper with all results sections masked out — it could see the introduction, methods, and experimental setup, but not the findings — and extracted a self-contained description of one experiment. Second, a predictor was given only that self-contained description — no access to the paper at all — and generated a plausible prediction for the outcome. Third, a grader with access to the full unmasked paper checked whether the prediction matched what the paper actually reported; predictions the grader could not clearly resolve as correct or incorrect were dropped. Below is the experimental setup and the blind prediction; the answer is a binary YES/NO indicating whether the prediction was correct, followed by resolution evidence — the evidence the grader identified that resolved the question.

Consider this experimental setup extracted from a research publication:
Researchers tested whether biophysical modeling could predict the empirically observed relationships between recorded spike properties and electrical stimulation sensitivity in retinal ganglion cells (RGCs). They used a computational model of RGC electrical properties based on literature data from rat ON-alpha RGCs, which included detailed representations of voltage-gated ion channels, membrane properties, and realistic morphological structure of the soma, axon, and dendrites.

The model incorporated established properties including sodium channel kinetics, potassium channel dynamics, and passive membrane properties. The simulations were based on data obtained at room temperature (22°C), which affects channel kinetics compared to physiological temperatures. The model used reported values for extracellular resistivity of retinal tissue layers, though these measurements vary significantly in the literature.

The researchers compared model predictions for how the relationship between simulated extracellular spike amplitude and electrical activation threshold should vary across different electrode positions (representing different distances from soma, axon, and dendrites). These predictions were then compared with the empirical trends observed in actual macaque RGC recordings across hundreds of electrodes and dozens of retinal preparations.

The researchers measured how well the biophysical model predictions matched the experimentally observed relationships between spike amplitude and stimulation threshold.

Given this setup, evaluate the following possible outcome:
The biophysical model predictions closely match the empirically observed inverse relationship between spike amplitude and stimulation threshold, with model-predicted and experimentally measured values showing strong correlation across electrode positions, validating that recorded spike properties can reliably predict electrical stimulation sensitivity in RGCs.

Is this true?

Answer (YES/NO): NO